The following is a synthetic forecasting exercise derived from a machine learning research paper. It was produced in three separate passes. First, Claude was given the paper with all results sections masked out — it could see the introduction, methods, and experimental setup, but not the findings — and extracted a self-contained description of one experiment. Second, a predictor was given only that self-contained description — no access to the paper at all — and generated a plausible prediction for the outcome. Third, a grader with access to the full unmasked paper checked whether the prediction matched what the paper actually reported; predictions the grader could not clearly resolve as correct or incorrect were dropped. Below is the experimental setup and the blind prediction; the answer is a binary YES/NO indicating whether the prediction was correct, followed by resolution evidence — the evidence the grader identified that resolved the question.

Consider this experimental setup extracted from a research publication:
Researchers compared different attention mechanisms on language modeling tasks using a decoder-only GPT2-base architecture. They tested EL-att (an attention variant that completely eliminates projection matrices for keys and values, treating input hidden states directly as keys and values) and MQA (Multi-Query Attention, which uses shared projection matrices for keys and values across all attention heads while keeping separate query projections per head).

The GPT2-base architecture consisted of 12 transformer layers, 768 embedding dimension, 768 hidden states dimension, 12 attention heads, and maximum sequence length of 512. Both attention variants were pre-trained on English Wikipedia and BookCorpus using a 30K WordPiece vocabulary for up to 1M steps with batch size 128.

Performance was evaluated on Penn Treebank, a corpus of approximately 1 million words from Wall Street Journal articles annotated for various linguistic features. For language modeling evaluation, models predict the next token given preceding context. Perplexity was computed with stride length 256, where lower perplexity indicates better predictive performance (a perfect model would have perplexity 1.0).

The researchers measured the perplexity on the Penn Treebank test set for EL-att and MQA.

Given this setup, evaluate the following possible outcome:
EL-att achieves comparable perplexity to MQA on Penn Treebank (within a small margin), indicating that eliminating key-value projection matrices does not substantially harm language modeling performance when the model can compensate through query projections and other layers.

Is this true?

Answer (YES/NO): NO